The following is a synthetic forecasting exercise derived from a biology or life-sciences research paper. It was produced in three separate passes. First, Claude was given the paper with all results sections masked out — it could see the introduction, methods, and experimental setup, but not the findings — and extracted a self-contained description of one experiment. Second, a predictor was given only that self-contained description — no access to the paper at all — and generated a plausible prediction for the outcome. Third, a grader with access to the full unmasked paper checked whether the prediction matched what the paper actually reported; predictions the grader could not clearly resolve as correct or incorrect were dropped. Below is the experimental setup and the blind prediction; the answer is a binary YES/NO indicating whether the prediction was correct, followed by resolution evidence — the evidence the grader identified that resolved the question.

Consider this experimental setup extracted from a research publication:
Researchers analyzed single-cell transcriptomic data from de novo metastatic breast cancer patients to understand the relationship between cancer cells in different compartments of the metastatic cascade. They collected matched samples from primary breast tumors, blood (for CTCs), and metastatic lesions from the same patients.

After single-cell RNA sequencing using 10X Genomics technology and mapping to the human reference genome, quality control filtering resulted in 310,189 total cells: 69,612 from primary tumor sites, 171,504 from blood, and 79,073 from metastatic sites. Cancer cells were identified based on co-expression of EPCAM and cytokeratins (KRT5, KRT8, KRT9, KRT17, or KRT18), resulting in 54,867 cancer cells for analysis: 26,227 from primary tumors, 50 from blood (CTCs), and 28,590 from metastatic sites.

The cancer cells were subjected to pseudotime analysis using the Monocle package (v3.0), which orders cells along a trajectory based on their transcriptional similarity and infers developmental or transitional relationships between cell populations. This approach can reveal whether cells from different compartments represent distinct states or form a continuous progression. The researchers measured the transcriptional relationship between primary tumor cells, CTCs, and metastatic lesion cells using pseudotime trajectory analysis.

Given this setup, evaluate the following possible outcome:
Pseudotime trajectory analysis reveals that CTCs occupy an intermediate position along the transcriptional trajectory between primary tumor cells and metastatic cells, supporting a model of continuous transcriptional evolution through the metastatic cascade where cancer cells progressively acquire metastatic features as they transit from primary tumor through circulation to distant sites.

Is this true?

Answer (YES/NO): NO